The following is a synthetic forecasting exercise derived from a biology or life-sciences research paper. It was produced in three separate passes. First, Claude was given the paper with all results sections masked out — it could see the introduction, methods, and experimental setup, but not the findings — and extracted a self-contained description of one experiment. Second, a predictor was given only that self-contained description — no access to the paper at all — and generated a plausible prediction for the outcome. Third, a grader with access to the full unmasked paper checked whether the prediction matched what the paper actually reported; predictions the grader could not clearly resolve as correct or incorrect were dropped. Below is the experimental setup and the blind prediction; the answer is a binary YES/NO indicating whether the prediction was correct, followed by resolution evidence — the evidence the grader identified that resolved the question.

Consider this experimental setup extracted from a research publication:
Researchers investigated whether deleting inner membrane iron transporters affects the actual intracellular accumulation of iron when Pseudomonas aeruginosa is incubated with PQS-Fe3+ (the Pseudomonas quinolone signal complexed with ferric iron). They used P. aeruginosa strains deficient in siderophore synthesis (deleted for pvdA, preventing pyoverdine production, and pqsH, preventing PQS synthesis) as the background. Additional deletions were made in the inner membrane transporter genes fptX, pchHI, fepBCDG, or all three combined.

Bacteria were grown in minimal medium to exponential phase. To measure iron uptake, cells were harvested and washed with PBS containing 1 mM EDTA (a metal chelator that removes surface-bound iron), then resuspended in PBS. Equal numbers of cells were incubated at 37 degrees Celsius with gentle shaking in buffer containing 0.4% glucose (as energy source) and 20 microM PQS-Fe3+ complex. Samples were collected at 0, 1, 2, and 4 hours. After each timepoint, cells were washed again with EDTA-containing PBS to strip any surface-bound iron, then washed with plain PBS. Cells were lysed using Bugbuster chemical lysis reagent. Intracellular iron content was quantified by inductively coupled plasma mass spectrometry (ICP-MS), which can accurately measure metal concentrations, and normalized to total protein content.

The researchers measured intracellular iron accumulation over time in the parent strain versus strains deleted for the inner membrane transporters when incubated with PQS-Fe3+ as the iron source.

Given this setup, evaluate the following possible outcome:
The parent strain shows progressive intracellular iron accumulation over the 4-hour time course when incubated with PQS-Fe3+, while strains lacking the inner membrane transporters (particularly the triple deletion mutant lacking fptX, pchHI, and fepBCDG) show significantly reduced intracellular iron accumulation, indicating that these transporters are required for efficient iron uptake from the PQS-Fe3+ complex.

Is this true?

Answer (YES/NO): YES